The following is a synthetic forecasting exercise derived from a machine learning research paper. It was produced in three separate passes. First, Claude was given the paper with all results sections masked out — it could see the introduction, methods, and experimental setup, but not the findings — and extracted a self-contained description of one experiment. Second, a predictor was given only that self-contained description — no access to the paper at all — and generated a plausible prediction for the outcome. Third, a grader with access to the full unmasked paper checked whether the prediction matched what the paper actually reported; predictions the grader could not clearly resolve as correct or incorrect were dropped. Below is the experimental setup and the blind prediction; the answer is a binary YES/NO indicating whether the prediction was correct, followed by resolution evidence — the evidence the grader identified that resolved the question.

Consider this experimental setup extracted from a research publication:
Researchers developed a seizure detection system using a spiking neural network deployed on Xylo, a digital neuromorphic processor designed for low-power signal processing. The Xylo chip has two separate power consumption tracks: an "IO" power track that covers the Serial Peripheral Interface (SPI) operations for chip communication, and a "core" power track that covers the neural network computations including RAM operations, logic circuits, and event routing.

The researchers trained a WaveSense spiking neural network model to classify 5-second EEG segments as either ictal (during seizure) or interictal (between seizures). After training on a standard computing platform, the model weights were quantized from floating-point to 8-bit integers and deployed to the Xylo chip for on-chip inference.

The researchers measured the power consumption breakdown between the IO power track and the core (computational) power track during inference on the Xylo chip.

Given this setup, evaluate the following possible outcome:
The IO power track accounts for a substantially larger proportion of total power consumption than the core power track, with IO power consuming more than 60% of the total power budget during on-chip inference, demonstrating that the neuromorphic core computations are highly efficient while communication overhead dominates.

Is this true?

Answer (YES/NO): NO